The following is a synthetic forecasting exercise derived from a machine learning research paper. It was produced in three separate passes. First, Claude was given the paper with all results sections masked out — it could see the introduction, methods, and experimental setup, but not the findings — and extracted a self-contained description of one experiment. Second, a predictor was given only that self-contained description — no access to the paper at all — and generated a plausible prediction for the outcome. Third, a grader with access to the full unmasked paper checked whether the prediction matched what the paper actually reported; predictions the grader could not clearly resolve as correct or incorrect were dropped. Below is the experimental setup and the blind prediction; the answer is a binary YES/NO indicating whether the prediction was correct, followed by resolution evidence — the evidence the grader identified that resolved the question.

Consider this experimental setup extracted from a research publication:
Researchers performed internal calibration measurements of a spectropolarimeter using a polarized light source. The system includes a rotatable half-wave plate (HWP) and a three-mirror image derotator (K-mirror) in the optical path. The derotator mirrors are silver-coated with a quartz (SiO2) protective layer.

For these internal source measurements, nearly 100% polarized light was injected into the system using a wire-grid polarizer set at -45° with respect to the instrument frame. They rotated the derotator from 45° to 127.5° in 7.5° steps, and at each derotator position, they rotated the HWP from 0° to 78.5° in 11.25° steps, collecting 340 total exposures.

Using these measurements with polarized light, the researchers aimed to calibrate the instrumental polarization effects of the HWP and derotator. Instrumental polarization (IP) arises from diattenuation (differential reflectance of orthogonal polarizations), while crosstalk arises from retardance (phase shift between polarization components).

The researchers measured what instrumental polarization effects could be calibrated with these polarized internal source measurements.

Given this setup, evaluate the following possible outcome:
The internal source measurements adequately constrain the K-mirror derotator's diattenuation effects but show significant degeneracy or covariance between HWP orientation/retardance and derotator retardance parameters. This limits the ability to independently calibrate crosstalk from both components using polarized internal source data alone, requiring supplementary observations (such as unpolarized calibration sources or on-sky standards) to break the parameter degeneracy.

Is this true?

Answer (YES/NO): NO